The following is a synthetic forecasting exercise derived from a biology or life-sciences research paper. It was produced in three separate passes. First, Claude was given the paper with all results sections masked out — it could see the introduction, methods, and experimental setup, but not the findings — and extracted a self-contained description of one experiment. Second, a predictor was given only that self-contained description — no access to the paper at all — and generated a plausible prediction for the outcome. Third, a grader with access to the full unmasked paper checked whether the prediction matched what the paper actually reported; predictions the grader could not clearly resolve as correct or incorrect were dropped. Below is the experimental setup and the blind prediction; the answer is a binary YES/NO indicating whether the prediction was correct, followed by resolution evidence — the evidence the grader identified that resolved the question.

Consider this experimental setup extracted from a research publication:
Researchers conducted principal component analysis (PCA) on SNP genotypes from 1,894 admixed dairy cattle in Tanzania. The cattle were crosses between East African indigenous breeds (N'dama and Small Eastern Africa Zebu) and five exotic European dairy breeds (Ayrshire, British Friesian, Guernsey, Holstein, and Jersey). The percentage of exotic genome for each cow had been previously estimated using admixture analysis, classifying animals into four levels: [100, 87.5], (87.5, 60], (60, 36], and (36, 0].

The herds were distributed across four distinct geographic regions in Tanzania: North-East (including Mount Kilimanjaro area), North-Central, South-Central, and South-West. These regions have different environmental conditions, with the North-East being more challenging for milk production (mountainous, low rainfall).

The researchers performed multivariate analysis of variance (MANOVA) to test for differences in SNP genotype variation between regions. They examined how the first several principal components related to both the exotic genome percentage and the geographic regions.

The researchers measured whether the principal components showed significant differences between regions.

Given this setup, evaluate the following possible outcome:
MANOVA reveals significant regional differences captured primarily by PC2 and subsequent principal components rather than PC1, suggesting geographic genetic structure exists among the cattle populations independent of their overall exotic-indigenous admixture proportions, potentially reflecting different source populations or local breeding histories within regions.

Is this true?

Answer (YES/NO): YES